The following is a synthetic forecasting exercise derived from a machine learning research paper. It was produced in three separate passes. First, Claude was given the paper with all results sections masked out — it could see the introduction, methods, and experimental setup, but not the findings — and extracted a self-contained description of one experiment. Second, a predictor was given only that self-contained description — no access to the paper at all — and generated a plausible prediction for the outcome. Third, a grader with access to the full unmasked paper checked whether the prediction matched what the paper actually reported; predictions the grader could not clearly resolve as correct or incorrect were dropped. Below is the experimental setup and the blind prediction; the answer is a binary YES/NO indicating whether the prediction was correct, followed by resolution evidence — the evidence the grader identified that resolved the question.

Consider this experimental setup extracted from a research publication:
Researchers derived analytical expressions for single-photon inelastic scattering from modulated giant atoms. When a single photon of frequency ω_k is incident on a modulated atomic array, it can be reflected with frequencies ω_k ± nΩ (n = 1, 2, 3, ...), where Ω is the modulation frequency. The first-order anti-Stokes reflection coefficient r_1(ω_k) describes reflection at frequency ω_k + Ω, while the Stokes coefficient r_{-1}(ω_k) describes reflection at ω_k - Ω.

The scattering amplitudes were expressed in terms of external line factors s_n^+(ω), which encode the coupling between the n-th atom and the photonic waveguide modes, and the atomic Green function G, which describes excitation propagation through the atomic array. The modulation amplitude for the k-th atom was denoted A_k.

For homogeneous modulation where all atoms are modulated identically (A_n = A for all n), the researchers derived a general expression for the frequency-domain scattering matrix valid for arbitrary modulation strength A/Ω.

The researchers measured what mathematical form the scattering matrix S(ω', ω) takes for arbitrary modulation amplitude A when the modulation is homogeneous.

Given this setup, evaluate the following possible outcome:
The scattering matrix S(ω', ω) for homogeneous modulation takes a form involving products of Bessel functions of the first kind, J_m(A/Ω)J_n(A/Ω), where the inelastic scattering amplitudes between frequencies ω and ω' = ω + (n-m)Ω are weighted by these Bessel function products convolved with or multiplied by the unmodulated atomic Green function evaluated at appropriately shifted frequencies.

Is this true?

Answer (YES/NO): NO